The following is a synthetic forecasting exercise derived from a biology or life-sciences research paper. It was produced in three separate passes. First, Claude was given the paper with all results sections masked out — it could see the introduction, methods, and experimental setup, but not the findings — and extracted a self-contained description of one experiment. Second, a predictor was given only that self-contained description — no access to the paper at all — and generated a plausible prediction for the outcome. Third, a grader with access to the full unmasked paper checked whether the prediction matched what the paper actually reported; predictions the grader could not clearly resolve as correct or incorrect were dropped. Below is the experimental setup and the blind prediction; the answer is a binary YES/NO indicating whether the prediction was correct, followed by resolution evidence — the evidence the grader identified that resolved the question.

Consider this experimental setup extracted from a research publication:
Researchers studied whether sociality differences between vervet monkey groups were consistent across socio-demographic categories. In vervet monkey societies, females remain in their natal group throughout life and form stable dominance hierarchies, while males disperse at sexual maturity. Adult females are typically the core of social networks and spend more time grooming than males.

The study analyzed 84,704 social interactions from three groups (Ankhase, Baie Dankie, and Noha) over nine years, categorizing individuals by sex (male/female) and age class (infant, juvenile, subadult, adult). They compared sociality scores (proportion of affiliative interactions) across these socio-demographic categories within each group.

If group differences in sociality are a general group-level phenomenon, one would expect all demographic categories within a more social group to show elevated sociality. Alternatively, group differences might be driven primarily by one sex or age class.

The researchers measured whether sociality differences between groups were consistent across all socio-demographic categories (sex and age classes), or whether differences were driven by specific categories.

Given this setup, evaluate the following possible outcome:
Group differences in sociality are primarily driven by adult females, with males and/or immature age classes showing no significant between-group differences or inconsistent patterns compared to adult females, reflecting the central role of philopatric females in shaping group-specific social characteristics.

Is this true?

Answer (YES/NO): NO